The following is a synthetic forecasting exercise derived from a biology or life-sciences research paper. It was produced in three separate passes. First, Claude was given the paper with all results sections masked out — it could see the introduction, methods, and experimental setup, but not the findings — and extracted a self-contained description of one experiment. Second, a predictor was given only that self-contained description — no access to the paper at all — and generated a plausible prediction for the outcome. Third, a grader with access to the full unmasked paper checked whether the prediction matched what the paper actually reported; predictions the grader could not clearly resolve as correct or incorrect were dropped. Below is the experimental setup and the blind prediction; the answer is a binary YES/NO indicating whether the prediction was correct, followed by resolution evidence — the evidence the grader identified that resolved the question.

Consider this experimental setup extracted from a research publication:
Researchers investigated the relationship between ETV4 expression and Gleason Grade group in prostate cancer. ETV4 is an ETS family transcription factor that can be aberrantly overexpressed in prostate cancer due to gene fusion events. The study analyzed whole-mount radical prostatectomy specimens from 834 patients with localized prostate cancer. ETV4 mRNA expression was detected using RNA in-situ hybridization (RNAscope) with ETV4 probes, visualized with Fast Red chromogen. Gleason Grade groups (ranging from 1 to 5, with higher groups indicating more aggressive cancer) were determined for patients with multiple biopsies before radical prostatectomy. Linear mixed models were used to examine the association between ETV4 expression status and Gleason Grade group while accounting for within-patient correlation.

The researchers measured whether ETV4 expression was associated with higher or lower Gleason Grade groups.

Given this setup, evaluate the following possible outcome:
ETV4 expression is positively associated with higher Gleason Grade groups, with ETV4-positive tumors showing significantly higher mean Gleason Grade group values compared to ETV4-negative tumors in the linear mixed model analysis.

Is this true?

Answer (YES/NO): YES